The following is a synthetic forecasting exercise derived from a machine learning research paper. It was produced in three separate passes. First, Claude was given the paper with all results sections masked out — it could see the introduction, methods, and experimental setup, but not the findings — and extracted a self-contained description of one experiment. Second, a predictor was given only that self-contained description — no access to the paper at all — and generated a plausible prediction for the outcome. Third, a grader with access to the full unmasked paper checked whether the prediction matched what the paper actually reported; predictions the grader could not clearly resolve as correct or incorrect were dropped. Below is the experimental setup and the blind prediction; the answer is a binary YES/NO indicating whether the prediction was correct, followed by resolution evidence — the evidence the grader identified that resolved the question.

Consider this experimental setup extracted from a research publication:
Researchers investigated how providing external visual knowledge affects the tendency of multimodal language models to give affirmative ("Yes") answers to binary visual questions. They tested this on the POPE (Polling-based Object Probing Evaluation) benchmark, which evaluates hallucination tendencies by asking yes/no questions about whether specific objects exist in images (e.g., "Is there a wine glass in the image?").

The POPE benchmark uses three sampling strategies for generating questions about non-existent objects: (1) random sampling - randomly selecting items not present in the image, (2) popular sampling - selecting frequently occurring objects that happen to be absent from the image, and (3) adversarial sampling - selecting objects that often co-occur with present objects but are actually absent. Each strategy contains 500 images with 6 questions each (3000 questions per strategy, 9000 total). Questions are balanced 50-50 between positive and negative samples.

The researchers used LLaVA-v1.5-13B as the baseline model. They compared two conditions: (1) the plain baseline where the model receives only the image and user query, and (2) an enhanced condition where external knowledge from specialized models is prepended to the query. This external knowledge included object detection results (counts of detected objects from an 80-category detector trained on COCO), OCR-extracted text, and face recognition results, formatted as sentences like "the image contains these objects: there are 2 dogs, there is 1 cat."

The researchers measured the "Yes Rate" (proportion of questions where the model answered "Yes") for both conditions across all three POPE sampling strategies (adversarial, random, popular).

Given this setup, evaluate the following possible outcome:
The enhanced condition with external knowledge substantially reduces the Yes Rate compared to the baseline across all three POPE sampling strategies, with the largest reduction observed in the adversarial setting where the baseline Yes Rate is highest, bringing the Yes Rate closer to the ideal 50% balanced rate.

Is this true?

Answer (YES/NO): NO